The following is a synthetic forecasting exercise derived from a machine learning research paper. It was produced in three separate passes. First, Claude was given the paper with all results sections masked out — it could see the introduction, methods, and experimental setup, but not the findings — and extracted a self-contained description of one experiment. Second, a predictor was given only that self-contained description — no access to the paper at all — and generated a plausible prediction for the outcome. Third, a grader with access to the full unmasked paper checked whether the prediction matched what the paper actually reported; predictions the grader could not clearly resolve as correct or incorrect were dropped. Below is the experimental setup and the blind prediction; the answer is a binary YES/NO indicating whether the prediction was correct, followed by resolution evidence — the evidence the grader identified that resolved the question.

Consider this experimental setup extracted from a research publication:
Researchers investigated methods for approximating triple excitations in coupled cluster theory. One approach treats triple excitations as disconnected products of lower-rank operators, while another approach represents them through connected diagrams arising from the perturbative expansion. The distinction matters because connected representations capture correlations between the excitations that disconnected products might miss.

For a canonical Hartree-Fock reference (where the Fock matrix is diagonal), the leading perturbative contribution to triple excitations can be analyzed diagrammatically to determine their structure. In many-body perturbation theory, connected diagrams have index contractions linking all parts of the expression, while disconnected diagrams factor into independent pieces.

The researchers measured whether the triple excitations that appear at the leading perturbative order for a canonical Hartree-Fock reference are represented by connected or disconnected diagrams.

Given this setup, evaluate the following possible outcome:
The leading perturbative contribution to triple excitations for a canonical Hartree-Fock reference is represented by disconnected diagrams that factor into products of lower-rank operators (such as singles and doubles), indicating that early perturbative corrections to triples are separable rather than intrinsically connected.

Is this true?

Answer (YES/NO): NO